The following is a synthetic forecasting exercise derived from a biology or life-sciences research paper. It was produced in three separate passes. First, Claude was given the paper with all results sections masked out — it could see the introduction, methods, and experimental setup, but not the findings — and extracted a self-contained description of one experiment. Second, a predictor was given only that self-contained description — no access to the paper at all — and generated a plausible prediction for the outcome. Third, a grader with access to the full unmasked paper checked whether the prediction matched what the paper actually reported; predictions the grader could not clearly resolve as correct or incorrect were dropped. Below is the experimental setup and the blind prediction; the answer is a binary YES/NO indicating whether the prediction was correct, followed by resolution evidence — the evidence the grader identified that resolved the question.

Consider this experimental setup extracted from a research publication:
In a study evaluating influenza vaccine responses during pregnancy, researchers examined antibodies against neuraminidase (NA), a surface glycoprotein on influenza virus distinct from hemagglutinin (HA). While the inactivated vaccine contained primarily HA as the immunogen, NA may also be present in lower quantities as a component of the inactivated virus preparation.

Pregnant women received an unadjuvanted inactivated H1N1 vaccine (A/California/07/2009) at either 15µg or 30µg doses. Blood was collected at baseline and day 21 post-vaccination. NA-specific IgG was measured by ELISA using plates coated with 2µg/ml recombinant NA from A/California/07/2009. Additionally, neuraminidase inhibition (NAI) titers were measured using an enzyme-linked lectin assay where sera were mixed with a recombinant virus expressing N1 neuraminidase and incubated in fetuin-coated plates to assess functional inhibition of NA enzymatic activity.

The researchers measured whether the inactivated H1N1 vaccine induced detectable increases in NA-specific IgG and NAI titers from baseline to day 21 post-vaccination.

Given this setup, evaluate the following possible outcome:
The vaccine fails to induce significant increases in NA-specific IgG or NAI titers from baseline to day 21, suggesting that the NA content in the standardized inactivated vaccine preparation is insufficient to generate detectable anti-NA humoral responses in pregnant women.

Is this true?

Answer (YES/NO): NO